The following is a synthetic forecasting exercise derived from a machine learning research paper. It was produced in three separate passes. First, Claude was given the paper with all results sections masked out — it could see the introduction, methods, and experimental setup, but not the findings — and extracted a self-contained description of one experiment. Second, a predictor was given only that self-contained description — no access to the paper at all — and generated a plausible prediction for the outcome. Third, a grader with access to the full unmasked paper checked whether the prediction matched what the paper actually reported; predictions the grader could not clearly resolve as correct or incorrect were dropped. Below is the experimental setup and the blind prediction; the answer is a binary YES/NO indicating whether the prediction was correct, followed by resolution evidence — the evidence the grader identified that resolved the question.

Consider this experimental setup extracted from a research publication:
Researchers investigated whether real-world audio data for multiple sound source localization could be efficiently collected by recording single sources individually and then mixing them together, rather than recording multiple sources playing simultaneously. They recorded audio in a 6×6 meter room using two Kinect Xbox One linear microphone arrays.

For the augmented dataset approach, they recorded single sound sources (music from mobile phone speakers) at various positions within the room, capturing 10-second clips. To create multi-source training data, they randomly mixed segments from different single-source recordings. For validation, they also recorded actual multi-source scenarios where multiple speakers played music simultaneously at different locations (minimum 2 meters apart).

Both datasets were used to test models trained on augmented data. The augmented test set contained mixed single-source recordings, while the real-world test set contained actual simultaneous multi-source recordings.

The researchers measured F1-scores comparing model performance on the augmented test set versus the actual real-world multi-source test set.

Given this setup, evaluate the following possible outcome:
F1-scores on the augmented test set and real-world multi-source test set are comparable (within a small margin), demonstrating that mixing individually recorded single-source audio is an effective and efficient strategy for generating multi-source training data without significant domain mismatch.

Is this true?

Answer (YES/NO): NO